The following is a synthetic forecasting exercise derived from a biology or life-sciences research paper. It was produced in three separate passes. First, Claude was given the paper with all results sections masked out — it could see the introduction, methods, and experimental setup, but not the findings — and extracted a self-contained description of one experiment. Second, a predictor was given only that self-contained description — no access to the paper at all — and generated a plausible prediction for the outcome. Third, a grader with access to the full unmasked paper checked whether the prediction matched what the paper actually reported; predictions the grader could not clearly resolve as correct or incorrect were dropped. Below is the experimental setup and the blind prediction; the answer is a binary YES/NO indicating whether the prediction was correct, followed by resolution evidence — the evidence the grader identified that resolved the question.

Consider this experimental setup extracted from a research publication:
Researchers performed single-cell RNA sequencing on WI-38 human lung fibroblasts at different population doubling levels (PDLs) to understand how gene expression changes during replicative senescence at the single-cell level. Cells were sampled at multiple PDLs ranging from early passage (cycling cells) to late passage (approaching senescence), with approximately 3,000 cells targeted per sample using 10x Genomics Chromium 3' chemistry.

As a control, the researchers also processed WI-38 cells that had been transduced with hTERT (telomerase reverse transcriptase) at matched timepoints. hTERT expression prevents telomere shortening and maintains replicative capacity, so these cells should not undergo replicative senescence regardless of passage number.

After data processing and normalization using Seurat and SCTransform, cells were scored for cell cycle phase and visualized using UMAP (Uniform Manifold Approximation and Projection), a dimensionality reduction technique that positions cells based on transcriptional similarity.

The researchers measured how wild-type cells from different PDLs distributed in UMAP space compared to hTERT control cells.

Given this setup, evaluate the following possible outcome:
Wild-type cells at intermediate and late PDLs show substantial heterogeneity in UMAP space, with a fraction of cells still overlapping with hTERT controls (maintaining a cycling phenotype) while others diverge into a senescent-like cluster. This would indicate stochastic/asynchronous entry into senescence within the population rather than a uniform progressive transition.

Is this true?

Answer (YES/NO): NO